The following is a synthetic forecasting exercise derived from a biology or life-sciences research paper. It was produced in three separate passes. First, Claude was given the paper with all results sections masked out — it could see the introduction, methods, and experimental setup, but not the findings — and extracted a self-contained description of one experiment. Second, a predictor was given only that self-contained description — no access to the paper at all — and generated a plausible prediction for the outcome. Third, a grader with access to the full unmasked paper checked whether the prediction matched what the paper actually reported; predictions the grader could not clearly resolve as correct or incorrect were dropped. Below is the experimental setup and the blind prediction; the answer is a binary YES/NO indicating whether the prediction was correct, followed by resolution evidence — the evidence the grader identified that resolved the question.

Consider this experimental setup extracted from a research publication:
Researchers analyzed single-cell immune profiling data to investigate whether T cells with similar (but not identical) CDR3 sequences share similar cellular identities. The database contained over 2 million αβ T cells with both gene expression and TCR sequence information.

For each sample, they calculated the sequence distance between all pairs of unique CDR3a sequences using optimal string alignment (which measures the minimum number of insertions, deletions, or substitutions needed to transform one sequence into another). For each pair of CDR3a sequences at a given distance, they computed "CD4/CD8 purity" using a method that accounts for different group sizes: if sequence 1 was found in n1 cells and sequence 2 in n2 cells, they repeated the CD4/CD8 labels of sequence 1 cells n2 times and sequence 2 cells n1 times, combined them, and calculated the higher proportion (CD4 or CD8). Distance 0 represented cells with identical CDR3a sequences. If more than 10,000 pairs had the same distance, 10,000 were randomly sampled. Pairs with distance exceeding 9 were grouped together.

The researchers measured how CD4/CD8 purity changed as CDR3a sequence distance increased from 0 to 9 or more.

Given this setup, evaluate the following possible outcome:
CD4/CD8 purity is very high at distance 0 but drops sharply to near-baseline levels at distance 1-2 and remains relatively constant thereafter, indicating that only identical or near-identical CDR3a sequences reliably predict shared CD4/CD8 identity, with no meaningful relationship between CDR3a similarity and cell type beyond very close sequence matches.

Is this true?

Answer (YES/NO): NO